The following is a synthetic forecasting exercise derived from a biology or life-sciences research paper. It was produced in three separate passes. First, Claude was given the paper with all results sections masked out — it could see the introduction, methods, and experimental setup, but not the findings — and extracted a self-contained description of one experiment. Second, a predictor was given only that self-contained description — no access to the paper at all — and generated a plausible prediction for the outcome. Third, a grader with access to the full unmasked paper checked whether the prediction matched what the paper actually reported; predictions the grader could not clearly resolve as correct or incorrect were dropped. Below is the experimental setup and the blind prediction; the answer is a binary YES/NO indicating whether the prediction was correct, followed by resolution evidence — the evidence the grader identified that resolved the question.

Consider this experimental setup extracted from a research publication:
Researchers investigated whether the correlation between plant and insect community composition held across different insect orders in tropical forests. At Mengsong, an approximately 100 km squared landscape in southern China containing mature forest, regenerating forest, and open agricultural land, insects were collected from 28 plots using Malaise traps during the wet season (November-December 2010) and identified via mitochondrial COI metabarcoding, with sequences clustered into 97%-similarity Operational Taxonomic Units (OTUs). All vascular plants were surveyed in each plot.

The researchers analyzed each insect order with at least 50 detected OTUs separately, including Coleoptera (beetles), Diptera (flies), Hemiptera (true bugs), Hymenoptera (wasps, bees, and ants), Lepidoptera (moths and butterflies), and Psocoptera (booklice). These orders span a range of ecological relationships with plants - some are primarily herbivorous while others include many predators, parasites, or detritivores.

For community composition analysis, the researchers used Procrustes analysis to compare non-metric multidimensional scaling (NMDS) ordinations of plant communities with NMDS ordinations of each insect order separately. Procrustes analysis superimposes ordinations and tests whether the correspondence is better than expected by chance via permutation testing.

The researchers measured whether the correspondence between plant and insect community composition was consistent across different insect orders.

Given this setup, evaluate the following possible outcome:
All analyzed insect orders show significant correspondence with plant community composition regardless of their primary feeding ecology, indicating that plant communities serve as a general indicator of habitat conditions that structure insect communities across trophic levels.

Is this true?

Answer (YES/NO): YES